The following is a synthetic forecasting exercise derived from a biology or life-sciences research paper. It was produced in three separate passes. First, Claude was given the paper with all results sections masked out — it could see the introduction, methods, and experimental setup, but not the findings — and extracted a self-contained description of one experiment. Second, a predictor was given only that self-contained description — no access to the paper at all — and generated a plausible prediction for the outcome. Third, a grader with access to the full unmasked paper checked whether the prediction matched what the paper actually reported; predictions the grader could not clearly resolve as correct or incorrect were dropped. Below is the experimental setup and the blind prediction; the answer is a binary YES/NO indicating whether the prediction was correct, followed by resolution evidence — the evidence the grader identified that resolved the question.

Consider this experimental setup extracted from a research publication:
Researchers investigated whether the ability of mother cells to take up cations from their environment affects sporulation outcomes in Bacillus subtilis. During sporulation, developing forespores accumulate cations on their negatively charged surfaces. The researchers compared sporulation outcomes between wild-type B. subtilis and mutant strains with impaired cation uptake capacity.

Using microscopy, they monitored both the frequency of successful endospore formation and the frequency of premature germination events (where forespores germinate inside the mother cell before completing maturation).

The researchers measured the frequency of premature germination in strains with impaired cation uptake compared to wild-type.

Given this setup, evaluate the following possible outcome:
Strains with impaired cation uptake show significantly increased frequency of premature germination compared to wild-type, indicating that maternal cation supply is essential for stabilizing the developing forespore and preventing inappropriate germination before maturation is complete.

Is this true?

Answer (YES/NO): YES